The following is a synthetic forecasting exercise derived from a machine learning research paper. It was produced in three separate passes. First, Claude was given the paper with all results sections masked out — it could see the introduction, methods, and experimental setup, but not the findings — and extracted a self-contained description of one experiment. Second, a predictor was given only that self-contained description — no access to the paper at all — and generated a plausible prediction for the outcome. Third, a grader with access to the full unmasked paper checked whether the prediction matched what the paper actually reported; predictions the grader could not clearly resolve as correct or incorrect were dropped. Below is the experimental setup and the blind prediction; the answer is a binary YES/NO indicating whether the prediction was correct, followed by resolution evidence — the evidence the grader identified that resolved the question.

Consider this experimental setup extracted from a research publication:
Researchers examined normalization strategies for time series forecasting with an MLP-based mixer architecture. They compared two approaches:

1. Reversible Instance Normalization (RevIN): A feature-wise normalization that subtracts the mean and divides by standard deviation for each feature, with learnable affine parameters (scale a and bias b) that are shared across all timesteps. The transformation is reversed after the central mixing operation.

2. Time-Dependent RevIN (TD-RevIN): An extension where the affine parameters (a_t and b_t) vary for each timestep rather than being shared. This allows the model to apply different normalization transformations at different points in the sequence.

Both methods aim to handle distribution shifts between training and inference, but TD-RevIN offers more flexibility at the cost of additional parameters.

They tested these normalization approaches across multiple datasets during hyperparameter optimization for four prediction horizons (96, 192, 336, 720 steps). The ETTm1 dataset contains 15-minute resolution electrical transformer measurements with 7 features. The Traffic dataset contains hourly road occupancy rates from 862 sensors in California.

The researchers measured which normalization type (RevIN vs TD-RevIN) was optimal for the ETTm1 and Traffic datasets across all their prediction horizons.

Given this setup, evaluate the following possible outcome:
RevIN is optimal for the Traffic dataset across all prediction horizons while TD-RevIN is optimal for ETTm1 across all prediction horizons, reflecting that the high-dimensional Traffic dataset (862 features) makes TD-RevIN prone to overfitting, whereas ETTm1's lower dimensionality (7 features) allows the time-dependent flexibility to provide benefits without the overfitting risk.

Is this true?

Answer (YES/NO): NO